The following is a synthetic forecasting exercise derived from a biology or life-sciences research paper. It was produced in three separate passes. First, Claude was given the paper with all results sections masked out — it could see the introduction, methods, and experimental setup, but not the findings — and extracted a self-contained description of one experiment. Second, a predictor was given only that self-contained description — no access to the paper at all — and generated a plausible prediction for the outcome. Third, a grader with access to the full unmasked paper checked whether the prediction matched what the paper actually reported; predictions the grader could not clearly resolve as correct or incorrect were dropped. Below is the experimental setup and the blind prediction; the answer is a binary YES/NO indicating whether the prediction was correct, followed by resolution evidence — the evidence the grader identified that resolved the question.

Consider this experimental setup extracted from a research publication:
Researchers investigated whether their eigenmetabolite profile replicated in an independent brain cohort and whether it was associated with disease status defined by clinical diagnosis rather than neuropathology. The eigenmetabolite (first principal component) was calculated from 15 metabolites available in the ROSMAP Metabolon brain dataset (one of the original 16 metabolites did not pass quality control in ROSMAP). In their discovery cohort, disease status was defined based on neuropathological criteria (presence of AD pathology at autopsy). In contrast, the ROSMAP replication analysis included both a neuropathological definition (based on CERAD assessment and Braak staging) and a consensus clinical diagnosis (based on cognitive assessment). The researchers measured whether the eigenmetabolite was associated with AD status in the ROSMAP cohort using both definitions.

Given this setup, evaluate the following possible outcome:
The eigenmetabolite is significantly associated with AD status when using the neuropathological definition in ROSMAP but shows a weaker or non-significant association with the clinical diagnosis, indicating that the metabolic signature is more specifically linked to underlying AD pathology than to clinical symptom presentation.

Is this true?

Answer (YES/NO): NO